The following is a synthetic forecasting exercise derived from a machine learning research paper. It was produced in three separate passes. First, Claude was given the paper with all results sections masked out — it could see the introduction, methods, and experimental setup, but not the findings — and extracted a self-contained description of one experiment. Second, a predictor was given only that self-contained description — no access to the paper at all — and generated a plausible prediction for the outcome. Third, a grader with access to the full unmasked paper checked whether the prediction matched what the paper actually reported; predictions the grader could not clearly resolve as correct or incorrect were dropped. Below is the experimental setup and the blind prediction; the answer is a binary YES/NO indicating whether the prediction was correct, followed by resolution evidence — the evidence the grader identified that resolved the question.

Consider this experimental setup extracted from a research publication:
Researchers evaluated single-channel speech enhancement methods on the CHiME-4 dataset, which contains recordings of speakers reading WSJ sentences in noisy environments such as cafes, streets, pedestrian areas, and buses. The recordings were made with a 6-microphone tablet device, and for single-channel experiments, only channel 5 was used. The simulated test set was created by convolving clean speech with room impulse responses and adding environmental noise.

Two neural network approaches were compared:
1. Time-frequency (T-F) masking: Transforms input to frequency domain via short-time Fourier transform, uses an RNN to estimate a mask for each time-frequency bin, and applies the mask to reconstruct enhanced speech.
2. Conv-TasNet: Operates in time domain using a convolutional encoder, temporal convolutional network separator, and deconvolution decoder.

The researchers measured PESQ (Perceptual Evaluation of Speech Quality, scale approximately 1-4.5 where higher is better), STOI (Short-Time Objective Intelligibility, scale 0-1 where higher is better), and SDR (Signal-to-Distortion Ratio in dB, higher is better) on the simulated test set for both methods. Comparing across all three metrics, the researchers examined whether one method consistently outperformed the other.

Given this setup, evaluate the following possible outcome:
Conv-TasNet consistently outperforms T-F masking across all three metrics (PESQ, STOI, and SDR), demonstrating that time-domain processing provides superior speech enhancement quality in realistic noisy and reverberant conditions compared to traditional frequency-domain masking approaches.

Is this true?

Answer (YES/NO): NO